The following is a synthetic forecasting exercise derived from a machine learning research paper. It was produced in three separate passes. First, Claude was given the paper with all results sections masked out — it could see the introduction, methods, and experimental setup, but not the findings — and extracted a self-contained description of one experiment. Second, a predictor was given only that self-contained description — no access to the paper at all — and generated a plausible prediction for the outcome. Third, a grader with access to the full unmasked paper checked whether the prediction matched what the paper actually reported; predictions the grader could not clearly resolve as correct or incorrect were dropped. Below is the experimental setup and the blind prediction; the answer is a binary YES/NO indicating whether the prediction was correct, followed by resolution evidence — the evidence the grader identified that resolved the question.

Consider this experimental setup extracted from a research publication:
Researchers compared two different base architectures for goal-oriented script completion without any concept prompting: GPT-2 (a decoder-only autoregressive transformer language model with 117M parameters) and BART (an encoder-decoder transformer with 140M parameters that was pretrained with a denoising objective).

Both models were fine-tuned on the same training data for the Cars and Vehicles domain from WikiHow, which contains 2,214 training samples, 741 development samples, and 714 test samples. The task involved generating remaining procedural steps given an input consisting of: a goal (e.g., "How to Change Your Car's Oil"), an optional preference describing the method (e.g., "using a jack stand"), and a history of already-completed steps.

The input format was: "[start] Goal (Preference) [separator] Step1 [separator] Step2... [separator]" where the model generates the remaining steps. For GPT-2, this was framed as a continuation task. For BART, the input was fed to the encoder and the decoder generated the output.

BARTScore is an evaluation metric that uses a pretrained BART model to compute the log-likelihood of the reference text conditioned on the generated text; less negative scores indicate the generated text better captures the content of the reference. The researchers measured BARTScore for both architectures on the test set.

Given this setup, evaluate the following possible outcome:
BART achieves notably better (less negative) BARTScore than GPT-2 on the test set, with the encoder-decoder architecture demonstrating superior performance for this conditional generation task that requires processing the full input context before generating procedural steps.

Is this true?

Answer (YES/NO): NO